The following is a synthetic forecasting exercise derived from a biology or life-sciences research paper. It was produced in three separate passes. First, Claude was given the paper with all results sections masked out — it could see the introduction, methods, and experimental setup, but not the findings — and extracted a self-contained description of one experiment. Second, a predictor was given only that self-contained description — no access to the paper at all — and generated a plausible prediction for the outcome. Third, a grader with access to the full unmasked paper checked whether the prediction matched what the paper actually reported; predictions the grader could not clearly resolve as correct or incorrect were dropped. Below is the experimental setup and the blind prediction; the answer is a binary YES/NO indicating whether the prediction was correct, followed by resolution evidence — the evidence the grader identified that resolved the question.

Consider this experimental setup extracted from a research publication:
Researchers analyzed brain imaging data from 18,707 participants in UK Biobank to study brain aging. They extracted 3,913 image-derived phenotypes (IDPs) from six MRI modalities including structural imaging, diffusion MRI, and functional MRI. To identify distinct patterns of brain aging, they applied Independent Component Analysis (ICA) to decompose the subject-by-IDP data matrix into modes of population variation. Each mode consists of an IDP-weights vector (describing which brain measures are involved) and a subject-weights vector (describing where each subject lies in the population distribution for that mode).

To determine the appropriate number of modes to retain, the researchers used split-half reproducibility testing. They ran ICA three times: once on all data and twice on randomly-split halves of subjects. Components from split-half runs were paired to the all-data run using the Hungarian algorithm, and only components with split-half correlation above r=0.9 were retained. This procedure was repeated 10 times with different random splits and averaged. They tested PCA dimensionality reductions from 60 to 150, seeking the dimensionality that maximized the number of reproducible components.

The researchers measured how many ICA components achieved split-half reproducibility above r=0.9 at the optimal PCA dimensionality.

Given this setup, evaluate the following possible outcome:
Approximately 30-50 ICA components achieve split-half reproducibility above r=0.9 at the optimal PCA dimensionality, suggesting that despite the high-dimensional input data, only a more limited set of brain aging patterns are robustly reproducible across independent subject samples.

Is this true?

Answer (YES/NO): NO